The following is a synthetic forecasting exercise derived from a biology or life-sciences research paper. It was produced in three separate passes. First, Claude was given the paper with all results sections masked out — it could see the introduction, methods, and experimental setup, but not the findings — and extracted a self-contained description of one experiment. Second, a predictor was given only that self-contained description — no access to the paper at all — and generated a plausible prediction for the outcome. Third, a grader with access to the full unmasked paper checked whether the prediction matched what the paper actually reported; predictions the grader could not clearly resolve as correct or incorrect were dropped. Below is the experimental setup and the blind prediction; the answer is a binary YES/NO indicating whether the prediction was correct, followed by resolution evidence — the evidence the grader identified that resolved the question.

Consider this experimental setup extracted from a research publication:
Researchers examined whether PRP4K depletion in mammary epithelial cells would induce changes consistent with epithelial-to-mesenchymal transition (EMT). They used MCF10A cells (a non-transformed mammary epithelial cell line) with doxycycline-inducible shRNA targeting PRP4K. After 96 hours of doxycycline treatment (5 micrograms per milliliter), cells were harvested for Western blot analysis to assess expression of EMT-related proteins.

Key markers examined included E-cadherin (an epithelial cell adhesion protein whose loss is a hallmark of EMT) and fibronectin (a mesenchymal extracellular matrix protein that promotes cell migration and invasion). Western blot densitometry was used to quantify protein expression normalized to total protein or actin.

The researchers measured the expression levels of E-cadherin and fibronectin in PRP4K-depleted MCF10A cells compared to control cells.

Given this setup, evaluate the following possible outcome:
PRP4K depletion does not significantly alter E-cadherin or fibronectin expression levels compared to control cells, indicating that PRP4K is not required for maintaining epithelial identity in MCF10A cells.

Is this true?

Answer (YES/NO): NO